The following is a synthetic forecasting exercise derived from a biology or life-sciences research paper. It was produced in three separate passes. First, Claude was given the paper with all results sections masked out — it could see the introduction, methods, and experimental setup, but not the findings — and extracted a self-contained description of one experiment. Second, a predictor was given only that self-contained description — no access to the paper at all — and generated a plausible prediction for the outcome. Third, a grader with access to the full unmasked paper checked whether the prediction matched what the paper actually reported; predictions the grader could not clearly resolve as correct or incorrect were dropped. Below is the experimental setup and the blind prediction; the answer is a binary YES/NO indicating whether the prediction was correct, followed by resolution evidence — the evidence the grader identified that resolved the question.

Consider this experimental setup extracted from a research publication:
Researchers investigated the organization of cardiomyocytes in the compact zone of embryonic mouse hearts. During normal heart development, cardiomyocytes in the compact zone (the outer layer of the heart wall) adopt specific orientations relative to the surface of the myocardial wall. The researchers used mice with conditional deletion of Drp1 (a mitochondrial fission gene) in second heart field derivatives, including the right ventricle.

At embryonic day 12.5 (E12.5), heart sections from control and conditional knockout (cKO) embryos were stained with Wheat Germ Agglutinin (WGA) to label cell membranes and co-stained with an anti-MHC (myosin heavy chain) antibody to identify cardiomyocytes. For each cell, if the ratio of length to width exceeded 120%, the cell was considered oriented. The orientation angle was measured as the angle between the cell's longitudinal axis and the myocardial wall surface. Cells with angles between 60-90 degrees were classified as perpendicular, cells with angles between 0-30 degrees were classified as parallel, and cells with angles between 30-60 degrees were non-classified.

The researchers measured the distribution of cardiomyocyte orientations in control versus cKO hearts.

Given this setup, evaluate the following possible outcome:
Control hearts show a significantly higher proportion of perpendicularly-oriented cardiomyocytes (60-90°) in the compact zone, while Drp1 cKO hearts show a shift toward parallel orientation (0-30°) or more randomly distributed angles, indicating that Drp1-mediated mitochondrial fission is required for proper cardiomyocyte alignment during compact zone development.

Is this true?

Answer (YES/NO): YES